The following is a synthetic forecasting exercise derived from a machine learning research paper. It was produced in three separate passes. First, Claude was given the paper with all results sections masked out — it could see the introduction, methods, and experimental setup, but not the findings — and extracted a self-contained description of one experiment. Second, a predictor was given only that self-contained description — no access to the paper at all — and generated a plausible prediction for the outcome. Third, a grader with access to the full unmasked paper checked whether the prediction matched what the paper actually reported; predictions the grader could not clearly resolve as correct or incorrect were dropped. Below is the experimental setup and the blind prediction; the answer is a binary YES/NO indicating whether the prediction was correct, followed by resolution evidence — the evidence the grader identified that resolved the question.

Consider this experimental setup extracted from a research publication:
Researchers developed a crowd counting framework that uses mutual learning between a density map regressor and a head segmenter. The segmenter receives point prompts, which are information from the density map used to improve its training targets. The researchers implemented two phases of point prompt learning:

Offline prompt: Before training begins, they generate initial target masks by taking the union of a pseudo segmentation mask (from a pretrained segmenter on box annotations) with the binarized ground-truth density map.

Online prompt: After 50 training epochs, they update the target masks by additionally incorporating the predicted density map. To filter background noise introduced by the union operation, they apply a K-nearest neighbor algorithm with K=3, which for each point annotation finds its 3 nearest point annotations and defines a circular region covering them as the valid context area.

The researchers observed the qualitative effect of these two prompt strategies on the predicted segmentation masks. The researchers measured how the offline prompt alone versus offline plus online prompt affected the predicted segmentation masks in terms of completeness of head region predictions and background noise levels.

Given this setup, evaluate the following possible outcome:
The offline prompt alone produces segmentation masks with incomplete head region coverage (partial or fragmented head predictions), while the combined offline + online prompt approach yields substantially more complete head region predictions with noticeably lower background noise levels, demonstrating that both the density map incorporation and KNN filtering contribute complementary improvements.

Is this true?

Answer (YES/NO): NO